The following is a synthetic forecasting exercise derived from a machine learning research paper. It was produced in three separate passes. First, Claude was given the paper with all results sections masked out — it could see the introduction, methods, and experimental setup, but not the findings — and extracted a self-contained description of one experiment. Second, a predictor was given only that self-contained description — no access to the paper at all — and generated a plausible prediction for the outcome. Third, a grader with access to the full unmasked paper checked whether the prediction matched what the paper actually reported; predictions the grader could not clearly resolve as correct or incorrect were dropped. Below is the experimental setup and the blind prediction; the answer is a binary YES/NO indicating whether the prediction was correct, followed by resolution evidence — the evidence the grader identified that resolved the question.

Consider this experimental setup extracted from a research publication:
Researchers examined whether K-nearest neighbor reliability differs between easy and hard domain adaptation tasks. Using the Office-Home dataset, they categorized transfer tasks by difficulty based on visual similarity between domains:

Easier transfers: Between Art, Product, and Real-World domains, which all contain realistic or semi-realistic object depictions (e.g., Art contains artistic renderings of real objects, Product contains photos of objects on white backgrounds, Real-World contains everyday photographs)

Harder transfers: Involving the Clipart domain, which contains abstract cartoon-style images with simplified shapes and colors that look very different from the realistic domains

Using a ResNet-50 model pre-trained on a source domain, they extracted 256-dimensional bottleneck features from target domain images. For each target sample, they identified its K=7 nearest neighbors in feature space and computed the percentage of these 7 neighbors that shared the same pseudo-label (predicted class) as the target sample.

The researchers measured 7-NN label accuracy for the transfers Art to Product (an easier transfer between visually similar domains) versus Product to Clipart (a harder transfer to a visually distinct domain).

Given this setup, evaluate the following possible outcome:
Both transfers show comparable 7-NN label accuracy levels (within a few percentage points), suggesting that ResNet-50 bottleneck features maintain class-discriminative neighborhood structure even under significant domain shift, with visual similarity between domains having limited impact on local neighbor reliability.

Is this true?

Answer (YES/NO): NO